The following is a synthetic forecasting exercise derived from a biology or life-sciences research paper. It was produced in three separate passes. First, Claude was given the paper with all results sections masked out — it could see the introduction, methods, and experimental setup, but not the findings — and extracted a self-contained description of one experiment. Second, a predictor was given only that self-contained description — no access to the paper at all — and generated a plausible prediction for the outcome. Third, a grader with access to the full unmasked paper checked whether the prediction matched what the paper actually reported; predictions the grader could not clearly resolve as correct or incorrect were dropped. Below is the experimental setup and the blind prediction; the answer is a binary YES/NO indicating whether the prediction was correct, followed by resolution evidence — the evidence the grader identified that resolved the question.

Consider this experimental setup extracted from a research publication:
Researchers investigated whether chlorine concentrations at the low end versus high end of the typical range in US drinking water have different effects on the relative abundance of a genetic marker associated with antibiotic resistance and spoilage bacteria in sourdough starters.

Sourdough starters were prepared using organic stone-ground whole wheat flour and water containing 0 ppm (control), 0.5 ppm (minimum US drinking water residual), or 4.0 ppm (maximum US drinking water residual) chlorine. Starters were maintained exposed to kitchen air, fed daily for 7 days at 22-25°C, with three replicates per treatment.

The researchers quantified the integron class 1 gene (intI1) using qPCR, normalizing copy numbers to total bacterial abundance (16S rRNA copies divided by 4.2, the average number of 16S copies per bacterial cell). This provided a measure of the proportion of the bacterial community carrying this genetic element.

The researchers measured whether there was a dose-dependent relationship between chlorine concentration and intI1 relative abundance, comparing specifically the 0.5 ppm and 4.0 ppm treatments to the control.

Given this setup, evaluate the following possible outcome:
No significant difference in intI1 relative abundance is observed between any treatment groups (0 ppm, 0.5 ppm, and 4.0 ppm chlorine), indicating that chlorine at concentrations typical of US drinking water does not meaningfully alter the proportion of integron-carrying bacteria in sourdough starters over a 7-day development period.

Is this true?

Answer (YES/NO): NO